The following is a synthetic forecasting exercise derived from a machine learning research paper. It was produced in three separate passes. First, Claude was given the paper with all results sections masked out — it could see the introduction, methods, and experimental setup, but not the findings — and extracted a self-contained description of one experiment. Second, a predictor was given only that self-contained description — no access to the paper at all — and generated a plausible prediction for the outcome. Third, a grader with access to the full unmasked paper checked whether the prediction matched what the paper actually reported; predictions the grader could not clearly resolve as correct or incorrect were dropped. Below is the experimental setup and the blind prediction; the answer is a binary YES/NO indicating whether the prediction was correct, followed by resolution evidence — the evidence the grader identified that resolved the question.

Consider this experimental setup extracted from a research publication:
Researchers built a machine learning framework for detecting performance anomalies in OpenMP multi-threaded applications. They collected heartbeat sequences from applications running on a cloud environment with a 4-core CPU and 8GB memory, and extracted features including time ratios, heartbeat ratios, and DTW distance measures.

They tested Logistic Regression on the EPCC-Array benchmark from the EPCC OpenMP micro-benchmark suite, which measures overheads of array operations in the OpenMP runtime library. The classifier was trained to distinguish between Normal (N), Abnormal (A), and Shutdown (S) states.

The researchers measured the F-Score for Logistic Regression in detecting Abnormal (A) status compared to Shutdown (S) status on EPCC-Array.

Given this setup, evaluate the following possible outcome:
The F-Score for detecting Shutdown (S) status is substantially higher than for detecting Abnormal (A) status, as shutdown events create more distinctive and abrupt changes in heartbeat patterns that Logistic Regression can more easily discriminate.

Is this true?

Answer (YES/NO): NO